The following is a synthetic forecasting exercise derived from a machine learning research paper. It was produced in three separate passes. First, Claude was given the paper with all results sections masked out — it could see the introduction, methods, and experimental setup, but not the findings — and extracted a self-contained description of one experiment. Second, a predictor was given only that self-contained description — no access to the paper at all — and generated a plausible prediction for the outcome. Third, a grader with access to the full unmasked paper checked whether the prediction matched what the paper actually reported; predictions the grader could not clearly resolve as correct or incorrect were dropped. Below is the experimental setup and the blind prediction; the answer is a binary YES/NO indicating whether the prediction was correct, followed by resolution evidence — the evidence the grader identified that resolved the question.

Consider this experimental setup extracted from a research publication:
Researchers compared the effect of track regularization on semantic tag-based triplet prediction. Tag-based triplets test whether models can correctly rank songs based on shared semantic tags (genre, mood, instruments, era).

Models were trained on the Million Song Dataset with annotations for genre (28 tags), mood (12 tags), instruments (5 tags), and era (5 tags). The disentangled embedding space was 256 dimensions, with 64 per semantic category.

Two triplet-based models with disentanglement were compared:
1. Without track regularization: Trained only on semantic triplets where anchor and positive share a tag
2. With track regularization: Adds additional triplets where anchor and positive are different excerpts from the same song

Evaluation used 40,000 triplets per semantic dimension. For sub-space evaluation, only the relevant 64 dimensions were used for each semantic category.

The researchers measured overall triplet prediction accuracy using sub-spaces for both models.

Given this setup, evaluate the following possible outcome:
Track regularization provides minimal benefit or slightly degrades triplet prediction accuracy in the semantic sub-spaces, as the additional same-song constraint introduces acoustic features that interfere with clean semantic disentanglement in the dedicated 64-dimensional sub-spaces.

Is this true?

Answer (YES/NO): NO